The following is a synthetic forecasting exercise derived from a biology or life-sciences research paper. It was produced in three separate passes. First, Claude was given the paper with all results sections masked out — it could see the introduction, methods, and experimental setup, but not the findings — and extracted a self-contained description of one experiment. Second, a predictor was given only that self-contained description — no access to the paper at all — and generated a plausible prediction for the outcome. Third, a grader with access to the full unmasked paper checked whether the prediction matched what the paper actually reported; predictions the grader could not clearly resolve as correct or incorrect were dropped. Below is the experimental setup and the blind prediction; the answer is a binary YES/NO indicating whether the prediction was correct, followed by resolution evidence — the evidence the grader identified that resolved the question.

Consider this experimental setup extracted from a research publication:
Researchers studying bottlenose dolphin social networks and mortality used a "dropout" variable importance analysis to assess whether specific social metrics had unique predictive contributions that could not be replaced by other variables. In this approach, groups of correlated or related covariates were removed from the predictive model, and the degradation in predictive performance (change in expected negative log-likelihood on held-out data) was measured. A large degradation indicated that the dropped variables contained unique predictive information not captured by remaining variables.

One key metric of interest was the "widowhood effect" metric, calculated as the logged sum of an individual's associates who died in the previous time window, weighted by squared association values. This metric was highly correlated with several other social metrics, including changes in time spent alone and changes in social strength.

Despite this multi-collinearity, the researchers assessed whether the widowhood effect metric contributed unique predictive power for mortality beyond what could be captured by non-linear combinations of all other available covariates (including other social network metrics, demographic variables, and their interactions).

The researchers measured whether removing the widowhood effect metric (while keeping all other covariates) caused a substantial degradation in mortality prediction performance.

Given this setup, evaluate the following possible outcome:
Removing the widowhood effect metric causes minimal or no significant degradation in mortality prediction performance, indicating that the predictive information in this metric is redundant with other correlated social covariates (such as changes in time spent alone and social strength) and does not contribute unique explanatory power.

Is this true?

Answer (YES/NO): NO